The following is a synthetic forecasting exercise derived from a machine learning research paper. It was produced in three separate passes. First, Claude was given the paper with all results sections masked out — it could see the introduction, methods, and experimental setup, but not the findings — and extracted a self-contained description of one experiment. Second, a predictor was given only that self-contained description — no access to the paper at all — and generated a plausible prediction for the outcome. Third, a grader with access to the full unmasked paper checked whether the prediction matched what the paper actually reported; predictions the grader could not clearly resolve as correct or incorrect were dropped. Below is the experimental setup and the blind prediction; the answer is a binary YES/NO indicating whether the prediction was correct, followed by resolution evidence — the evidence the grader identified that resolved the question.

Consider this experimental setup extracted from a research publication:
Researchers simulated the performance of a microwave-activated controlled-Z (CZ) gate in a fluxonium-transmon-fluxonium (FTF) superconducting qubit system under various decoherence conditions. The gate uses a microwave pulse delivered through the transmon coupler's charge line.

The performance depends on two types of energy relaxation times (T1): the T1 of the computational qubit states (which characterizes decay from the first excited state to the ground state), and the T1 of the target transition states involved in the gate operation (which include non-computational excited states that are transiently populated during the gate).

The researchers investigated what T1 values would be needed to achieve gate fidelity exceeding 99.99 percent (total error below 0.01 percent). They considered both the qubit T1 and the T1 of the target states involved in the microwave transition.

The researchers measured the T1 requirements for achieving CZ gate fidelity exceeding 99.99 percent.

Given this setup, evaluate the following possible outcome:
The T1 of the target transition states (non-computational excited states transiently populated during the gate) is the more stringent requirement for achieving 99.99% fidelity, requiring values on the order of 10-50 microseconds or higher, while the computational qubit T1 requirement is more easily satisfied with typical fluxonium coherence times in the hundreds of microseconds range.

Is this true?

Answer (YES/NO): NO